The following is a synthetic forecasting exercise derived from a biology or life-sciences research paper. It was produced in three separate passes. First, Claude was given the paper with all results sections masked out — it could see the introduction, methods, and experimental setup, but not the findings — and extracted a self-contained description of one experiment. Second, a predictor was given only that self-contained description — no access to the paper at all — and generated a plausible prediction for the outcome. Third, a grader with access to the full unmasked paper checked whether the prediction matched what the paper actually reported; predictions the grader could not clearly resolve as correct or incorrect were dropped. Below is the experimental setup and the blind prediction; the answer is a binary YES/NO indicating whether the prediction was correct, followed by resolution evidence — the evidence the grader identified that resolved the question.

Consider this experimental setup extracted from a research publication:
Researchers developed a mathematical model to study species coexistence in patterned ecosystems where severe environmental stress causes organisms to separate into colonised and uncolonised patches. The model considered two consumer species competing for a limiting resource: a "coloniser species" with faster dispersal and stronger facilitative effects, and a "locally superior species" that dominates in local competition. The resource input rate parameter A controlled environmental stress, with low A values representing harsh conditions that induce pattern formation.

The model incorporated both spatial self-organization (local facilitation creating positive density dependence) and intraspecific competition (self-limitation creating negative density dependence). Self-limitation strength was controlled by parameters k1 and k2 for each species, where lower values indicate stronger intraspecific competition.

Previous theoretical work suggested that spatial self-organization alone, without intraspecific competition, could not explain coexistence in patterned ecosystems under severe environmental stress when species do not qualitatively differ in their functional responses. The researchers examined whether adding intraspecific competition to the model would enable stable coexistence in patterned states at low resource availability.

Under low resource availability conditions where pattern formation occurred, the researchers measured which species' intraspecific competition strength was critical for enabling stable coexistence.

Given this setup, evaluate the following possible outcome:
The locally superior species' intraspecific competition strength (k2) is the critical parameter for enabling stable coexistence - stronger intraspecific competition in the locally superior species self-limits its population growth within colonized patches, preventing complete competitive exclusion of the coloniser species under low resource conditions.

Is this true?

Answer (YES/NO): NO